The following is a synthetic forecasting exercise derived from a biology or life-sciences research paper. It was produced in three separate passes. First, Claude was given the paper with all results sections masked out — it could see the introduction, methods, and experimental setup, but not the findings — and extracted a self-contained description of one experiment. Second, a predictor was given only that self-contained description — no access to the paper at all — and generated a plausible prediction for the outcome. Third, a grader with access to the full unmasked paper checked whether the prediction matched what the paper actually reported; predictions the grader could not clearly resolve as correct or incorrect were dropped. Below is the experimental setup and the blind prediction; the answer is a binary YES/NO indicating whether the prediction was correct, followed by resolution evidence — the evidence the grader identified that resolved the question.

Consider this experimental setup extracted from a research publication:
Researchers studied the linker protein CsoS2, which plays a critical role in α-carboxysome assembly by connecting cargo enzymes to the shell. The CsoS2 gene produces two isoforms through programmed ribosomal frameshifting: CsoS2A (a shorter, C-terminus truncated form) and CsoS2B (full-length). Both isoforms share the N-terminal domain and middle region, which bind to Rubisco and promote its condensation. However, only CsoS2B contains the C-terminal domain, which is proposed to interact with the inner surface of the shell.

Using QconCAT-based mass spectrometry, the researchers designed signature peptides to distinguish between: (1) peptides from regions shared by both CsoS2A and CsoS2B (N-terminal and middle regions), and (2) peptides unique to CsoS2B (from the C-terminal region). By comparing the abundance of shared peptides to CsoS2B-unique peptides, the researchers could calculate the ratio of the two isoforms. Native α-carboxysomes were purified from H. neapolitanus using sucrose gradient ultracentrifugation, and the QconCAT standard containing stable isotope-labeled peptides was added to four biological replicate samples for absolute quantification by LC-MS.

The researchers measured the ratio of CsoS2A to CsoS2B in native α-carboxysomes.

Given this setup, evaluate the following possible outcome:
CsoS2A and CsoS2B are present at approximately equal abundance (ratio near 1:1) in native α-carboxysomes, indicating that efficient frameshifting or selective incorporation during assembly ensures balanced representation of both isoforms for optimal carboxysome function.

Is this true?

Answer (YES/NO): NO